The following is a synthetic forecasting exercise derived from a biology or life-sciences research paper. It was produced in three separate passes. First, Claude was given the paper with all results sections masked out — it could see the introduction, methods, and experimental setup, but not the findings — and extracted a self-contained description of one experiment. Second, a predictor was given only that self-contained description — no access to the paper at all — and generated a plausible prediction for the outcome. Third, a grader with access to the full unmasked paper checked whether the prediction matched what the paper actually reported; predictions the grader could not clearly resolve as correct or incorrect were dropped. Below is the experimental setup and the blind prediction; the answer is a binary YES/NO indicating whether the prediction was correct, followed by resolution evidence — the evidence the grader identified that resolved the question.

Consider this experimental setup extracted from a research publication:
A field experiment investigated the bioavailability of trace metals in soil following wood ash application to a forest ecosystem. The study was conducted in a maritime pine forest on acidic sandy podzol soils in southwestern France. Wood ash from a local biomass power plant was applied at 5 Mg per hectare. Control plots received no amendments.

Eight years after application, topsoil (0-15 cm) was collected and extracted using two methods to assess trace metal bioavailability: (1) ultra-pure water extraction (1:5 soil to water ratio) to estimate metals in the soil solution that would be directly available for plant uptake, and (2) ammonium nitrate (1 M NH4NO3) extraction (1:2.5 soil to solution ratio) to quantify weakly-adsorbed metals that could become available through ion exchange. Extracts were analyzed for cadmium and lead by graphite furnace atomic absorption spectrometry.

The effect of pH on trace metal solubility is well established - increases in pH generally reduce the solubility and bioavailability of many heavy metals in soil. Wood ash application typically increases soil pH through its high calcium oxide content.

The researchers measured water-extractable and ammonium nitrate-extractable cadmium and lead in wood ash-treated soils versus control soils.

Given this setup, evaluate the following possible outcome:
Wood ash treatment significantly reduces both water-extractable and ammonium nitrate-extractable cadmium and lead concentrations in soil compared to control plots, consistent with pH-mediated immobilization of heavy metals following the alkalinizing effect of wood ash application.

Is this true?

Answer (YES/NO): NO